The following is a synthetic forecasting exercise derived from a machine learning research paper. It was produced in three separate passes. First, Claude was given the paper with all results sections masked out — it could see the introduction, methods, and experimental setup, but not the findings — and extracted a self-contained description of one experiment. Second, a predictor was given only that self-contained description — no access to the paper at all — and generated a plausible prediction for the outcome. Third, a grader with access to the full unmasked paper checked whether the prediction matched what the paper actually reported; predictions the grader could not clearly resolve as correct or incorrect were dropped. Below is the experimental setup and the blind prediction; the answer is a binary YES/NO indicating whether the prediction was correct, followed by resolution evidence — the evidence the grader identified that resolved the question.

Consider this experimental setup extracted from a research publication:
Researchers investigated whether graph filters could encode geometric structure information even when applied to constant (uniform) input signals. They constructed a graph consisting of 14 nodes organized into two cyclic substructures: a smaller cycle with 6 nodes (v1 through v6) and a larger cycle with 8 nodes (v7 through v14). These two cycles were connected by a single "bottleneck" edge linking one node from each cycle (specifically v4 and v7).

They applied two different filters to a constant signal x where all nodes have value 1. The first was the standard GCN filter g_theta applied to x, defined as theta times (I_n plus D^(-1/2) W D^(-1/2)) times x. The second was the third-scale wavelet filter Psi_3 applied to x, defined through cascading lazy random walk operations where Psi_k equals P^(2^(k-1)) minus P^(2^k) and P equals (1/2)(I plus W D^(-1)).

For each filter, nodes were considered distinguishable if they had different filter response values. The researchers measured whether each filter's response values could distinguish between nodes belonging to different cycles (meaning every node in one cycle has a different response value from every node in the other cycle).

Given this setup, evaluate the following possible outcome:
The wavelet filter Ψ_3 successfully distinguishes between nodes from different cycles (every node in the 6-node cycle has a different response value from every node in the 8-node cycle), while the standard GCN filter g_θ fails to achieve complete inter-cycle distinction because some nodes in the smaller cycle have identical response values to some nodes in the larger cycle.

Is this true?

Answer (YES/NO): YES